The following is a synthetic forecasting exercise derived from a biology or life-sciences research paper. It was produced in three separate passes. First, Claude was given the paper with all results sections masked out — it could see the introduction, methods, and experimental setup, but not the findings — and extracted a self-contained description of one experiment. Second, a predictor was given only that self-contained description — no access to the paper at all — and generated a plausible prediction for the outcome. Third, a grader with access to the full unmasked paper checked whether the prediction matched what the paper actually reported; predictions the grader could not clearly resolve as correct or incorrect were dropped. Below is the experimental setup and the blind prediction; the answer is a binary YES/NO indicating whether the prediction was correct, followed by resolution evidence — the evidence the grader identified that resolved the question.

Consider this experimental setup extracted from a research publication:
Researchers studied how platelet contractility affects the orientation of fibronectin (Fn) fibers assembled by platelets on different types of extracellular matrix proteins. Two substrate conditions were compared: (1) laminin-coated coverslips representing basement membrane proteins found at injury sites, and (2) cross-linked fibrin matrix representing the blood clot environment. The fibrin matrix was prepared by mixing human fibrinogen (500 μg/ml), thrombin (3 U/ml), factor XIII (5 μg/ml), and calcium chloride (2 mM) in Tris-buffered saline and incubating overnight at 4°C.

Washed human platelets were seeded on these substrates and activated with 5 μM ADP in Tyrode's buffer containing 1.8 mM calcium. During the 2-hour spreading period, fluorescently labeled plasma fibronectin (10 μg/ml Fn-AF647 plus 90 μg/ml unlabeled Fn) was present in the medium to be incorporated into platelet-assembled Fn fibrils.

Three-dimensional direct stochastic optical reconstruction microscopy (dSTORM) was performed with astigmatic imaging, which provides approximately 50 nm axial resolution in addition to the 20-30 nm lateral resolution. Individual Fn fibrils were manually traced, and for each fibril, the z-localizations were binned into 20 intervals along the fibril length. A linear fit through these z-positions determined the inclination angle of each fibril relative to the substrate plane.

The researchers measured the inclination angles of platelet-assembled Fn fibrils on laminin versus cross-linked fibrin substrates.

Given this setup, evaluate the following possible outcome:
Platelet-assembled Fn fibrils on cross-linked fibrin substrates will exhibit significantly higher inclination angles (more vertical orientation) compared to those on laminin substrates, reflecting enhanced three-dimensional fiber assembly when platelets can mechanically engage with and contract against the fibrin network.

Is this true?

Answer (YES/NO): YES